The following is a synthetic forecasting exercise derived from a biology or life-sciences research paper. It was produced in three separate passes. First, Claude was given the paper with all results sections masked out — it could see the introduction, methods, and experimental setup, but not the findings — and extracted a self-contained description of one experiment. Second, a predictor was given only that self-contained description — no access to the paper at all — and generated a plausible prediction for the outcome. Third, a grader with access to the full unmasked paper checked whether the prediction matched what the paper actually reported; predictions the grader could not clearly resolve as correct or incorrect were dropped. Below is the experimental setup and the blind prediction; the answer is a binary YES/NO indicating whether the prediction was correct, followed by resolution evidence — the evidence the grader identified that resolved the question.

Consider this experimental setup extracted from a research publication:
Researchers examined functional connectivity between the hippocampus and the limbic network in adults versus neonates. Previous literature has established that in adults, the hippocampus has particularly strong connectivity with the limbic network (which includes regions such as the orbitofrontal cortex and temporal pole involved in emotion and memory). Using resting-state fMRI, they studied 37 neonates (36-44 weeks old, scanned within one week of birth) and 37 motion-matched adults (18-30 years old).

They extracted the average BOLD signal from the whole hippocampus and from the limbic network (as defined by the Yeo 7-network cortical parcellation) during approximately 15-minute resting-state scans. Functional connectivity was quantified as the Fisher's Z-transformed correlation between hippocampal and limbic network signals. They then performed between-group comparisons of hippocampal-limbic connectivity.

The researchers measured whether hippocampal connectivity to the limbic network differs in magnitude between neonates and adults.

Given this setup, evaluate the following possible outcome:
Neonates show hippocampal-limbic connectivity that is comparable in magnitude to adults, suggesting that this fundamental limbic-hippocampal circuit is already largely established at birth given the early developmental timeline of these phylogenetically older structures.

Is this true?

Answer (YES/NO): NO